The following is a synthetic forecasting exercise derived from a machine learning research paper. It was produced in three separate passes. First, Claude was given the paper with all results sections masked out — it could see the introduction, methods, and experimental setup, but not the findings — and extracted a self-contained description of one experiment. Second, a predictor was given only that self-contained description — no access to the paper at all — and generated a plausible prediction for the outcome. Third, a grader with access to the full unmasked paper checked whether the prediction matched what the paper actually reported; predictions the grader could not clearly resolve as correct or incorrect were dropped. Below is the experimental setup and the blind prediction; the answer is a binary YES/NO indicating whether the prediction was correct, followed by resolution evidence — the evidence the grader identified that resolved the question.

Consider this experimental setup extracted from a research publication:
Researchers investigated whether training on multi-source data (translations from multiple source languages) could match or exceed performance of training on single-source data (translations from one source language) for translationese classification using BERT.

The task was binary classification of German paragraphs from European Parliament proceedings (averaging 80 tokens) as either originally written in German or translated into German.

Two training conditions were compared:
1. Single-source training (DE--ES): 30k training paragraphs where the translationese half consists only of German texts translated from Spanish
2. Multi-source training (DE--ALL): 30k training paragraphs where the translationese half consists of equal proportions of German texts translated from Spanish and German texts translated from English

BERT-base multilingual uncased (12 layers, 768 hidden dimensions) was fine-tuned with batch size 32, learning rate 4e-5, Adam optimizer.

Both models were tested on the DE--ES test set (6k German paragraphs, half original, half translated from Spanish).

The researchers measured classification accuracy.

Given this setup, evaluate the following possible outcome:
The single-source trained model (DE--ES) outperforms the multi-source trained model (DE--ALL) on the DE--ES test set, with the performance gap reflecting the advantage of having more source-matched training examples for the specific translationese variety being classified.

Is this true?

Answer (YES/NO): YES